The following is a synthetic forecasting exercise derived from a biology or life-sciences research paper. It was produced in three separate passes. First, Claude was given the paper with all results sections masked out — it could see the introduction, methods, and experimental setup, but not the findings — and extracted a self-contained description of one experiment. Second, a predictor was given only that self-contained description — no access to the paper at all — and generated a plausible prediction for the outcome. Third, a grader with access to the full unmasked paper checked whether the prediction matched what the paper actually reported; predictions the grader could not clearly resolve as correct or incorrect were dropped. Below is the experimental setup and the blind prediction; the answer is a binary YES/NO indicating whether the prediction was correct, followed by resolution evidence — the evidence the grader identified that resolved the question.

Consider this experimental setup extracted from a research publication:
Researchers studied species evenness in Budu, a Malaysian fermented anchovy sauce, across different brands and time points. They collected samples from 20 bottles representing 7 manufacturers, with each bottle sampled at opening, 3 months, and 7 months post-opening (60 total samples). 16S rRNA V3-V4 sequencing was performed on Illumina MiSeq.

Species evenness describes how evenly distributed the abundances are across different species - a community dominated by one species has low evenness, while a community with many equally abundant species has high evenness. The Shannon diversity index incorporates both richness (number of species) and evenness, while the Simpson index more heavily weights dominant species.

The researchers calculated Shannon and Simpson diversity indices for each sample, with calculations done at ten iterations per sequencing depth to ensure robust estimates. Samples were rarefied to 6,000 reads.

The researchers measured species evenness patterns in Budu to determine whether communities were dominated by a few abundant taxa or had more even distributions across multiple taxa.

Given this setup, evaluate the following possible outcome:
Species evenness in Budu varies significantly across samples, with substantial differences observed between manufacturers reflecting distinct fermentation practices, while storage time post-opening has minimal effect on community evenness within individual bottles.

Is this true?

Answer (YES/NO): NO